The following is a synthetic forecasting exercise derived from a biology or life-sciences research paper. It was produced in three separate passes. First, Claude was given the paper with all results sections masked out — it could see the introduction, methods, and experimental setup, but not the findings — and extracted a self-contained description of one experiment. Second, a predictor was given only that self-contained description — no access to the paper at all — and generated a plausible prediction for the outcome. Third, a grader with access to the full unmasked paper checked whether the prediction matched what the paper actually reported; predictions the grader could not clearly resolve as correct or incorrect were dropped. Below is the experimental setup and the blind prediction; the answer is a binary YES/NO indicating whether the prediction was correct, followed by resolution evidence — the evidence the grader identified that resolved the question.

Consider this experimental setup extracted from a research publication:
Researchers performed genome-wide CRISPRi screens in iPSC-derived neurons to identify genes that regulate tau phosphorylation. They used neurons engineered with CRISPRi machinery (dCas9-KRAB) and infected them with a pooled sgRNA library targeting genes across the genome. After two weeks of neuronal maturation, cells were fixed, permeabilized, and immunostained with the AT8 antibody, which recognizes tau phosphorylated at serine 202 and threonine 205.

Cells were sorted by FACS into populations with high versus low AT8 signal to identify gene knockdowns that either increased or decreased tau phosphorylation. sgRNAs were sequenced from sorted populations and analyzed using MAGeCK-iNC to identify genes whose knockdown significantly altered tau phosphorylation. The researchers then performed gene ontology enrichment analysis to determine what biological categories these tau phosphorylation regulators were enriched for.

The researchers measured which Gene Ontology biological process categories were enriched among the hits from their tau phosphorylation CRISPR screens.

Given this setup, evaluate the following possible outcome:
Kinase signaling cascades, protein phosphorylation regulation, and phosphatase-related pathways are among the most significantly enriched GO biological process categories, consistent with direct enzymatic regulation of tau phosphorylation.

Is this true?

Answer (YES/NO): NO